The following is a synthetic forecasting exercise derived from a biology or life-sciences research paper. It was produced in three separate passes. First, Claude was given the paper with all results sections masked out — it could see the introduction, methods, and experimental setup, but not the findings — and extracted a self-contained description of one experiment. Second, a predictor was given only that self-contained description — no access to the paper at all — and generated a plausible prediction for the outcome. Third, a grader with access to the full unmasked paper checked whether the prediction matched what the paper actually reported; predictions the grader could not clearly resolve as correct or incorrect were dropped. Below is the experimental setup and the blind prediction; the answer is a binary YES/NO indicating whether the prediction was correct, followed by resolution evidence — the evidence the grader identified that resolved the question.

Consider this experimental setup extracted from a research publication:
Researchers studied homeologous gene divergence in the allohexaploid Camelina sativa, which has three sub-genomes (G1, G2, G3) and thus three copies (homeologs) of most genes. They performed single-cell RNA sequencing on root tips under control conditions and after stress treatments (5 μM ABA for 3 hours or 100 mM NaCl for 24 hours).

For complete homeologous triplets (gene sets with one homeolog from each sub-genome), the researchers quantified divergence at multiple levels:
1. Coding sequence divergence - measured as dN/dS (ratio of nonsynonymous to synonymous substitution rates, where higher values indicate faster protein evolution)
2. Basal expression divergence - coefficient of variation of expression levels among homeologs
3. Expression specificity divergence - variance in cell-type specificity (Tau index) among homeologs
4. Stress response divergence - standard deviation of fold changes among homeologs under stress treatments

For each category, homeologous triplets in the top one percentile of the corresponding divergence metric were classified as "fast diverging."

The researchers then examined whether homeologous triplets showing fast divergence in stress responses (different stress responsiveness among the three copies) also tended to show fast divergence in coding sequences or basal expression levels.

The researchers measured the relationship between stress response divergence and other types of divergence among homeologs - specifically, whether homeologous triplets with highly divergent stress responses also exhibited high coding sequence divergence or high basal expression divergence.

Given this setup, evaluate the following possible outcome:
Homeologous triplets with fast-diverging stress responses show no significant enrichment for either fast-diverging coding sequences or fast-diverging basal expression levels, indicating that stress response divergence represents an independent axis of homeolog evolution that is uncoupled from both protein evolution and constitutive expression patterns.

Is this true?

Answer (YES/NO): YES